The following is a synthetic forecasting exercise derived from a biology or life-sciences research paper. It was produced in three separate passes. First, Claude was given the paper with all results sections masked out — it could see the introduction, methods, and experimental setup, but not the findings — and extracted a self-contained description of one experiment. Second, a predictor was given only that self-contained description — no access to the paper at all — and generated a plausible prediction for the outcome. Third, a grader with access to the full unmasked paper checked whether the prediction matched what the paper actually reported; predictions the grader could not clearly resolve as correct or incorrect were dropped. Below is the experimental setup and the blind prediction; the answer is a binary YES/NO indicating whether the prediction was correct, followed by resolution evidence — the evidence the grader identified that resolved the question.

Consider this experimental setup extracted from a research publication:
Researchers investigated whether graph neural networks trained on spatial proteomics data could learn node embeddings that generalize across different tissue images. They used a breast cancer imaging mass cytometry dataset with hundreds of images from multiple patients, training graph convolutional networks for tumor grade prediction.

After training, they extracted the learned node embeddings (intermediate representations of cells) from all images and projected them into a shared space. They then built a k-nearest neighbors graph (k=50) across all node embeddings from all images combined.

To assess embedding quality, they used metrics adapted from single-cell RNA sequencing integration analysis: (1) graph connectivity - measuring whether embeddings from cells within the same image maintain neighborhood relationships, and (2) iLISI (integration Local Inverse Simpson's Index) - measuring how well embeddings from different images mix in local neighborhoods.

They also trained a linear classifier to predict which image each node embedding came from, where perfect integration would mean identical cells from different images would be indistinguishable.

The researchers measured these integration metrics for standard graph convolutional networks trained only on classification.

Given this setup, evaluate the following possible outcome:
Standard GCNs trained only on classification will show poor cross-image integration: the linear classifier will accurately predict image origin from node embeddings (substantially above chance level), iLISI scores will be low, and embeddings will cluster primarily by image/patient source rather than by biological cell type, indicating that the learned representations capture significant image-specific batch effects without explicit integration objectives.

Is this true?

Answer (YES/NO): YES